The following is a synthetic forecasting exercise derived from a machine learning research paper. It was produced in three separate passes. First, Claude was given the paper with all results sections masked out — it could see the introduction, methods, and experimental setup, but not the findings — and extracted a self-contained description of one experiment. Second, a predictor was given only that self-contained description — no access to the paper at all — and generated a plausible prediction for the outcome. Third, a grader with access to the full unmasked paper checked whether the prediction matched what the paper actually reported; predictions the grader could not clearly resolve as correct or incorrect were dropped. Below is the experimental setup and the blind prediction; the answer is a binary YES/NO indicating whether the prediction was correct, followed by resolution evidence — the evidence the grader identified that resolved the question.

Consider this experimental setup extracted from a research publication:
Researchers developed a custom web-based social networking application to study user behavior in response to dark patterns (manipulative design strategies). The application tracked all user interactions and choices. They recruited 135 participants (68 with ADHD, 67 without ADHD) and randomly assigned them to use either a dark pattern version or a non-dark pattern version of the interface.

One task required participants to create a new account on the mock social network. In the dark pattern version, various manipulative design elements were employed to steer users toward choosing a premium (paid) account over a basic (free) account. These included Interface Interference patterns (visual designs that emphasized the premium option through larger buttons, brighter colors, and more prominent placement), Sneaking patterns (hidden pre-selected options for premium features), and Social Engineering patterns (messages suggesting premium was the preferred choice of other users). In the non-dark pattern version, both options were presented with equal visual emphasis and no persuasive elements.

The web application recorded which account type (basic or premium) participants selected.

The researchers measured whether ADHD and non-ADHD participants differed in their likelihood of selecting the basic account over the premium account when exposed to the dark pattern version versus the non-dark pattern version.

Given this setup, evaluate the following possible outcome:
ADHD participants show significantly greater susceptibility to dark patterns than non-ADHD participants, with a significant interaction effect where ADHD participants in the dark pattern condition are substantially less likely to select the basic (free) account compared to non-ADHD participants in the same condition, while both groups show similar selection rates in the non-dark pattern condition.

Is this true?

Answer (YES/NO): NO